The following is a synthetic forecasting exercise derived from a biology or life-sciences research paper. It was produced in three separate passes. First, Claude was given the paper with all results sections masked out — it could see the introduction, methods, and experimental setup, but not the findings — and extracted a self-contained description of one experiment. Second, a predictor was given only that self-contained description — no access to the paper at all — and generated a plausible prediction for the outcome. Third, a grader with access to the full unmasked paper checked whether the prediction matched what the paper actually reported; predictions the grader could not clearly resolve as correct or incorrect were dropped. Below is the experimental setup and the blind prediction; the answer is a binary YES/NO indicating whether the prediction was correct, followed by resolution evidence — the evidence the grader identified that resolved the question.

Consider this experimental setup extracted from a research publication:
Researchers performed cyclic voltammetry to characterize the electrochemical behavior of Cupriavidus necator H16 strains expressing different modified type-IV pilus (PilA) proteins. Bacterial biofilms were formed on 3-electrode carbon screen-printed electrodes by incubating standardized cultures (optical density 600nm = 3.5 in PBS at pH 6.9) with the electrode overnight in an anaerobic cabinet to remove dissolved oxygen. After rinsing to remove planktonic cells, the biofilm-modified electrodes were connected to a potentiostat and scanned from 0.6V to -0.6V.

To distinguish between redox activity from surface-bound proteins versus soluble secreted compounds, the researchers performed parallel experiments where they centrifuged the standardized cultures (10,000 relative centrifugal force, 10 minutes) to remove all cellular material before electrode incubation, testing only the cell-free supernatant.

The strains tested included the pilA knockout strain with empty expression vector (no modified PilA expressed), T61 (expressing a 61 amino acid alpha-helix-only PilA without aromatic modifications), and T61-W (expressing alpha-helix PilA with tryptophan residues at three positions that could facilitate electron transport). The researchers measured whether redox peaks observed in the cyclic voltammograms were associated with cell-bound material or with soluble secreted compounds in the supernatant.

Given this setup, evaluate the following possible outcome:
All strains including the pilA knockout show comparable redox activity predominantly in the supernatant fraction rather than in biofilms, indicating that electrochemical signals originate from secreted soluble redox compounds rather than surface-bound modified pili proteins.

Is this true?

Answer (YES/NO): NO